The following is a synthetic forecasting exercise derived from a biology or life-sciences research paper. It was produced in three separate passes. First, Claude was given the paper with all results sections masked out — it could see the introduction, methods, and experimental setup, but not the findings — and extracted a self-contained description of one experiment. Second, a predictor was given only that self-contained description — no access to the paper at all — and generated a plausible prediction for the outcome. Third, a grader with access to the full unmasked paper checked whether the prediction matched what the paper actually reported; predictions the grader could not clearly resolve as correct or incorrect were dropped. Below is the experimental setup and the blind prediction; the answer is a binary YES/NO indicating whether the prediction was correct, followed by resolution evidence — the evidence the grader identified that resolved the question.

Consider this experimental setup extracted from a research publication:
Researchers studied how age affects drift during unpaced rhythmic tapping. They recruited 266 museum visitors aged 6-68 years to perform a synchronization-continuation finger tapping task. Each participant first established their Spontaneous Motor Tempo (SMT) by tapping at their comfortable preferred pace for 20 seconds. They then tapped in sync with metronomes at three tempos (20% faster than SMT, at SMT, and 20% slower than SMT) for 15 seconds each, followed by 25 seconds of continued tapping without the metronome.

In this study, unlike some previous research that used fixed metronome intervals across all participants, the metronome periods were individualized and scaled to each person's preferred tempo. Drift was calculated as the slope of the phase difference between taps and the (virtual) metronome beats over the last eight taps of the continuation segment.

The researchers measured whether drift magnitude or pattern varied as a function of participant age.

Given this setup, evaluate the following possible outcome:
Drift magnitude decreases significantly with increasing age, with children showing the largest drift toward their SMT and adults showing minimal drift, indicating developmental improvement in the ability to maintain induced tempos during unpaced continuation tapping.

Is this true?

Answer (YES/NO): NO